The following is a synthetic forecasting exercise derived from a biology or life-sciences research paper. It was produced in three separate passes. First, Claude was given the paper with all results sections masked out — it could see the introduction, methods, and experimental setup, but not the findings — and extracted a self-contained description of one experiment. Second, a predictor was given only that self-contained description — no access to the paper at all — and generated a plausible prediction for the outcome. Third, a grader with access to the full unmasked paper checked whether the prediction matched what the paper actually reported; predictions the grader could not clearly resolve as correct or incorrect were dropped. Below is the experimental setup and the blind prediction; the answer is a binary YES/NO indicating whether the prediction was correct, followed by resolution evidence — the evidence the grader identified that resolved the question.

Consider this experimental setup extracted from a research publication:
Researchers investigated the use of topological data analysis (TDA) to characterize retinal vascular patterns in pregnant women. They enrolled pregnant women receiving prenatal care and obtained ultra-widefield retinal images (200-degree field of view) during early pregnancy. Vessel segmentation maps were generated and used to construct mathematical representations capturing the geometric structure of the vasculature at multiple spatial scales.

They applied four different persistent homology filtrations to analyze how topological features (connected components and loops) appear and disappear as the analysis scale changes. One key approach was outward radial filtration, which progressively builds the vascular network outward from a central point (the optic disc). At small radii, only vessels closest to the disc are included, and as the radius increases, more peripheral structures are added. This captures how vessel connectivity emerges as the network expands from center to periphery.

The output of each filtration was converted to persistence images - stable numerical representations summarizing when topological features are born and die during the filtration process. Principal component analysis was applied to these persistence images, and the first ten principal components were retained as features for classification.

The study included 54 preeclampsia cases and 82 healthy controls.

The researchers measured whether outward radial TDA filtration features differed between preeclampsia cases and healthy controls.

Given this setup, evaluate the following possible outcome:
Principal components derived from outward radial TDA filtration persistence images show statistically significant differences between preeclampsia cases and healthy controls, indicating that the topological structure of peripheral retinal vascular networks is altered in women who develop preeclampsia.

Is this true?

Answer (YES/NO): YES